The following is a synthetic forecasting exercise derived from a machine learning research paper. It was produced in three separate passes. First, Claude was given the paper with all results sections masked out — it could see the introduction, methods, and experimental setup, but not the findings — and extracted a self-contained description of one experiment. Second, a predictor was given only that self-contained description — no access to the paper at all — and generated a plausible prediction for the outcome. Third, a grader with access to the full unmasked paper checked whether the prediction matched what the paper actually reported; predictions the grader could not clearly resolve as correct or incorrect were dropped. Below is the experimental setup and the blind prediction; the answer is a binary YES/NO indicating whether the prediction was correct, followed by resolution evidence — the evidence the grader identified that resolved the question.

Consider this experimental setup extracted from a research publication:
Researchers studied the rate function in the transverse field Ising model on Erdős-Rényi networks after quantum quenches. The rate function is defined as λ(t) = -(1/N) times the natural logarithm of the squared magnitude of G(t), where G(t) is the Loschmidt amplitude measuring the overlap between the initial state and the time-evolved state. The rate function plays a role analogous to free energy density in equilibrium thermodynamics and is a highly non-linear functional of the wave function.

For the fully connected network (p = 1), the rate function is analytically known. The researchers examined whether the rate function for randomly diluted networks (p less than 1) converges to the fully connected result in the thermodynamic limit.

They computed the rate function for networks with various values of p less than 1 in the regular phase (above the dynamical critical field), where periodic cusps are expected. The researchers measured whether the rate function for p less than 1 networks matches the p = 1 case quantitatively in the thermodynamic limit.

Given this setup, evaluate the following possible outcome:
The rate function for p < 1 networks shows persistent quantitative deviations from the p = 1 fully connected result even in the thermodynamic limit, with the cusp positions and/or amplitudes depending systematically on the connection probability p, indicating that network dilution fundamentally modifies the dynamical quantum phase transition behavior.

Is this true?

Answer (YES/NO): NO